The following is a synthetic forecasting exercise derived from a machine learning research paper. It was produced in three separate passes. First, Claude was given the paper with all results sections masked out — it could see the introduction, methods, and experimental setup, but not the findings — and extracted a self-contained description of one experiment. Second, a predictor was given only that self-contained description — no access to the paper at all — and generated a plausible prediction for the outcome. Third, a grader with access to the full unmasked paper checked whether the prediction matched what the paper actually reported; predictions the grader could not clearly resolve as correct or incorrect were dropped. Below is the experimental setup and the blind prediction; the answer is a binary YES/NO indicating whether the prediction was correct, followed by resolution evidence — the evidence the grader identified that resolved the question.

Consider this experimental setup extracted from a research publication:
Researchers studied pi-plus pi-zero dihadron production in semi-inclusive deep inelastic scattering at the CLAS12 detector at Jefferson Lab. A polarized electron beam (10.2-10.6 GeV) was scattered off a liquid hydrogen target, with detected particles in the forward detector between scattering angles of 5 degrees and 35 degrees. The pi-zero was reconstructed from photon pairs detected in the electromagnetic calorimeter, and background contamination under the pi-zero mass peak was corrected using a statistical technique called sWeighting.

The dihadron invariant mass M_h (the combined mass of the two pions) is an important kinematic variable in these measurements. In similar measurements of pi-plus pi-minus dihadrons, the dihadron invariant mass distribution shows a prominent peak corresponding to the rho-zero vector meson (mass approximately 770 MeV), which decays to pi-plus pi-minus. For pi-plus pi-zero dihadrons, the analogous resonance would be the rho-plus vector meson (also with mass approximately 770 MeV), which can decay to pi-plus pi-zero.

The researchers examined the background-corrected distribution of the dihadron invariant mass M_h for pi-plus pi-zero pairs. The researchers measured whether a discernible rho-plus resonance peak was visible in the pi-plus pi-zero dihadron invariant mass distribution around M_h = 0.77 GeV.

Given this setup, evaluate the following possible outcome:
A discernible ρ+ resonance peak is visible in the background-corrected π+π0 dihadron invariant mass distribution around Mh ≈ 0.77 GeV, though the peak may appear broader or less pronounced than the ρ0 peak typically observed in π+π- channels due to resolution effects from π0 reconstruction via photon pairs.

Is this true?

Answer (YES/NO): YES